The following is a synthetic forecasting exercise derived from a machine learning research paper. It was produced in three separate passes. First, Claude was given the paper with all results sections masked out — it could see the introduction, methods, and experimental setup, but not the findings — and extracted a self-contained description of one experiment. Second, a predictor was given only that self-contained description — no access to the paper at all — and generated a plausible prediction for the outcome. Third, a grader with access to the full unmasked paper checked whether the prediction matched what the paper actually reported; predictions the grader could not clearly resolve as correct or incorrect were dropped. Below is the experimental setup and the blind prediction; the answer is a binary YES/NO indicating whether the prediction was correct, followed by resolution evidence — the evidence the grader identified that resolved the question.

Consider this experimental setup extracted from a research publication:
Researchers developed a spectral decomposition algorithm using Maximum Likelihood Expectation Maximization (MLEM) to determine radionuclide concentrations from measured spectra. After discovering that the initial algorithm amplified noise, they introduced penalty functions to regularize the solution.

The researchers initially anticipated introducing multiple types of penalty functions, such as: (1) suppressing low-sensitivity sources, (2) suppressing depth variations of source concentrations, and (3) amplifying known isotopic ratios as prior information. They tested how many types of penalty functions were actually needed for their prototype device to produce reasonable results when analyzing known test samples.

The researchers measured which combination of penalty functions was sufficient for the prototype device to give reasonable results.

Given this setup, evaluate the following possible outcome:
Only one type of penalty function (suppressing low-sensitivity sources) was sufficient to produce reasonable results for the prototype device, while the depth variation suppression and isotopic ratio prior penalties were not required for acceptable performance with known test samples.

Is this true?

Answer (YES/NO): YES